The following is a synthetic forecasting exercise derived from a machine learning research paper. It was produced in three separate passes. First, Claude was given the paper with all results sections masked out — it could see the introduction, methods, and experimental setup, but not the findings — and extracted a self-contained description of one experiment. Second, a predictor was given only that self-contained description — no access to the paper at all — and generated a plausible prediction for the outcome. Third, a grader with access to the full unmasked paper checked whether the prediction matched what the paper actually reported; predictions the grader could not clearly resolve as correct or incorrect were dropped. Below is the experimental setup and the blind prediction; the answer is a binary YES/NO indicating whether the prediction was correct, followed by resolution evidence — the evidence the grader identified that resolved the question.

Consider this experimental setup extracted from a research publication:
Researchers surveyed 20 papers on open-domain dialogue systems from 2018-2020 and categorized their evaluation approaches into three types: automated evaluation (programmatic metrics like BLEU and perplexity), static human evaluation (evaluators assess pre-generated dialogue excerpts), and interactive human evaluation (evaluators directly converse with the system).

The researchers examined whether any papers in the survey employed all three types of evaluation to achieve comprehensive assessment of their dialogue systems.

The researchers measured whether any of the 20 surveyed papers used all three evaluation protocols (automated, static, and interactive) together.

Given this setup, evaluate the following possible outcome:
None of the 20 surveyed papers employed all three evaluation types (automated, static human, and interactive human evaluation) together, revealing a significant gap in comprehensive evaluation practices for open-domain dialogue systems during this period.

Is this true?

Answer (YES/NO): YES